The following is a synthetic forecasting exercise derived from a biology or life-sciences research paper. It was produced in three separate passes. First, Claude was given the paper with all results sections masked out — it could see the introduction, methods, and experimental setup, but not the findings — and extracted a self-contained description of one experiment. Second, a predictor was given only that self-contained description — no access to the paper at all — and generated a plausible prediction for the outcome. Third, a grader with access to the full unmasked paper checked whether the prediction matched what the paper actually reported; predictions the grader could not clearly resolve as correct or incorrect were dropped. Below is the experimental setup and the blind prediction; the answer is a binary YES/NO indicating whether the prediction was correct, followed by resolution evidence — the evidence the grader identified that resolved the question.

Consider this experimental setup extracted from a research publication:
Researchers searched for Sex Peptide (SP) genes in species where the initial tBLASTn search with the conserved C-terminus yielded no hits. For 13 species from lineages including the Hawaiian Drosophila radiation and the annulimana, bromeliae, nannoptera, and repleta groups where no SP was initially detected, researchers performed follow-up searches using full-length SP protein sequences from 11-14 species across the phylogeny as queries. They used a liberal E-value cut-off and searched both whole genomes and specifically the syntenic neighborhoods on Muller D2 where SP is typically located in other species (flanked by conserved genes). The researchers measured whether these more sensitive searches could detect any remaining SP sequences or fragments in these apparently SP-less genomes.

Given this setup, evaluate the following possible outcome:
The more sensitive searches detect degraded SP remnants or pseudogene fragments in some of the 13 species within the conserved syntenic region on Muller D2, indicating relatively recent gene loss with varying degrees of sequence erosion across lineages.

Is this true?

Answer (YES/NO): NO